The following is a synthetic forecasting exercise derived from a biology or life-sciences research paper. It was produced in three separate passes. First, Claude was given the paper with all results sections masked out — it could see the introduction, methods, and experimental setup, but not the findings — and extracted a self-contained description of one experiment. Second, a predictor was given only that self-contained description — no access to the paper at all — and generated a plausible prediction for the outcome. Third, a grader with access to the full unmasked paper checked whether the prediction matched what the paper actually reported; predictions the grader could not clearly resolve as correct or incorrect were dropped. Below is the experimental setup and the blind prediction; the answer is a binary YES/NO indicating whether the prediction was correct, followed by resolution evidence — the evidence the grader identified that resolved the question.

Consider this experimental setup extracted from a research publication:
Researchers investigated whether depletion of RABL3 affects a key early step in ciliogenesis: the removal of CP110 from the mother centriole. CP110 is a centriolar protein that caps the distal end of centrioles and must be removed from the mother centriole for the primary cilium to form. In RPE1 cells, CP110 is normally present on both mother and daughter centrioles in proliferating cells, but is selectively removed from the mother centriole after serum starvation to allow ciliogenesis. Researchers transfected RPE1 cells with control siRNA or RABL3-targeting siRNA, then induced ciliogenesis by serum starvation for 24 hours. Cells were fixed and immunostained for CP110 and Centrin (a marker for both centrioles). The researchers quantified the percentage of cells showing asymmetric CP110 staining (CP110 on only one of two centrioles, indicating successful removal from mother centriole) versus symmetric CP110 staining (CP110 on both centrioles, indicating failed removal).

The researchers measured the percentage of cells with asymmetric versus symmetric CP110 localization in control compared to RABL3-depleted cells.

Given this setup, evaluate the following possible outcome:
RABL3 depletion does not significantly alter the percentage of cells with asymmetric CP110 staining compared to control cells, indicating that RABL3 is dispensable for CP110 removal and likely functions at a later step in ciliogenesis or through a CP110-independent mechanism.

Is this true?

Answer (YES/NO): NO